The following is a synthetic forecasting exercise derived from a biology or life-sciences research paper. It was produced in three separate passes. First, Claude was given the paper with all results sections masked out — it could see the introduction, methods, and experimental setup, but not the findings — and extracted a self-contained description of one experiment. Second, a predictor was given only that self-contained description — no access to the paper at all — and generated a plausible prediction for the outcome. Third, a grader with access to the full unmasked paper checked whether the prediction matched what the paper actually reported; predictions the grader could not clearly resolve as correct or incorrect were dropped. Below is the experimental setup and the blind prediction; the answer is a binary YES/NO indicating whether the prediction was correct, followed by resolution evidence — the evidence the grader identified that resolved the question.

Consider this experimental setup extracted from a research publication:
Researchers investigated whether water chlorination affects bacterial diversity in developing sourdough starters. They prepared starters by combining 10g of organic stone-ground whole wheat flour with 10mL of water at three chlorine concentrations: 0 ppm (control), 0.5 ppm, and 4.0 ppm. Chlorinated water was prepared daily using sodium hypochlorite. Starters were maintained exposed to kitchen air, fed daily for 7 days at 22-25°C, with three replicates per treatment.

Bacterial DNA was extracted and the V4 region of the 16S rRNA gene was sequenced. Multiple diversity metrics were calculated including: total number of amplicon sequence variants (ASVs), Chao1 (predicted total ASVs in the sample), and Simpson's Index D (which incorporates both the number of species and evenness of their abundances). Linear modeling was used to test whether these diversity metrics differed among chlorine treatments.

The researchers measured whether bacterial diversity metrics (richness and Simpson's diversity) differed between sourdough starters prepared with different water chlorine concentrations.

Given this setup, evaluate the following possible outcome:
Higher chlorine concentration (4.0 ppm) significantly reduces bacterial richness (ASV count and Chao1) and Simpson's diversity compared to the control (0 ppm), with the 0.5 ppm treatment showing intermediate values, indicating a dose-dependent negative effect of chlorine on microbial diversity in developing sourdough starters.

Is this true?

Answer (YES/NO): NO